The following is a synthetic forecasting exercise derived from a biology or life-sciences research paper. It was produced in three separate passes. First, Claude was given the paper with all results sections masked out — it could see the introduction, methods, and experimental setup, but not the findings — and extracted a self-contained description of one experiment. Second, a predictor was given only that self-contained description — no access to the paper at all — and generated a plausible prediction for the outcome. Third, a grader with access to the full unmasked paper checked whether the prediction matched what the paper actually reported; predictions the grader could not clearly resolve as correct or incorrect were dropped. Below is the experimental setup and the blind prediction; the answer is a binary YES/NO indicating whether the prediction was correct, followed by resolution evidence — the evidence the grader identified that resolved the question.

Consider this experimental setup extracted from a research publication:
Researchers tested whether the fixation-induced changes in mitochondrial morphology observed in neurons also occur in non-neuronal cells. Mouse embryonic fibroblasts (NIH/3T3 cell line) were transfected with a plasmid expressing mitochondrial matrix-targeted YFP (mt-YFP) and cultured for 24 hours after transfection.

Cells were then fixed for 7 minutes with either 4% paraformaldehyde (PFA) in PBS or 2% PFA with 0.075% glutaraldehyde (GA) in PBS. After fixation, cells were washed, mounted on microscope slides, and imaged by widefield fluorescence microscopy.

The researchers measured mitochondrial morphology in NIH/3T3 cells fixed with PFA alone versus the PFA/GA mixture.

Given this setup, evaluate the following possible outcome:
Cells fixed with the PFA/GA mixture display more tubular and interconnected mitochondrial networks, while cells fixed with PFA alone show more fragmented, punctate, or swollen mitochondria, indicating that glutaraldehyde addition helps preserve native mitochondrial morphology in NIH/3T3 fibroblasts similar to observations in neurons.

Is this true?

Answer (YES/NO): YES